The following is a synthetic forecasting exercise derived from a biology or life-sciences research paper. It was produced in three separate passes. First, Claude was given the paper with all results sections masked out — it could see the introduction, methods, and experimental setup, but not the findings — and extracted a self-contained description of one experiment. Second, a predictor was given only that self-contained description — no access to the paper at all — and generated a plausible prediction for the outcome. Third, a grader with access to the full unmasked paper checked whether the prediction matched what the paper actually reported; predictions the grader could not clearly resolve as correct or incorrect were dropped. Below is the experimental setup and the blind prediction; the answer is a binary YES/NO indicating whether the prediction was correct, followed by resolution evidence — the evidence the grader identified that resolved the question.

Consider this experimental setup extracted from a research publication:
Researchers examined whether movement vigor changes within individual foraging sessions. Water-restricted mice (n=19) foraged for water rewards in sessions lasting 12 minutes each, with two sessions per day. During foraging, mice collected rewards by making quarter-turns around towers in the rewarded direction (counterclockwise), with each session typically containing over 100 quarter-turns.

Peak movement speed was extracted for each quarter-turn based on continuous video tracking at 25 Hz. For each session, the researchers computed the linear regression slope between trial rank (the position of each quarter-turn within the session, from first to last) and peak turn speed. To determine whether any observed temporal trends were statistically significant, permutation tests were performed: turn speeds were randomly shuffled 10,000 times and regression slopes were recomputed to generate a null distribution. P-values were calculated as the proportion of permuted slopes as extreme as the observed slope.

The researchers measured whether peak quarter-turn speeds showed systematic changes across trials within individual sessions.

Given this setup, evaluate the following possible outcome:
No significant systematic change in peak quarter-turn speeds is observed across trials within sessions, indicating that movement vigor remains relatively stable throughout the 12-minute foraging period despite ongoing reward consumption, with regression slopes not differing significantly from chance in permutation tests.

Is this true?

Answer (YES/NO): NO